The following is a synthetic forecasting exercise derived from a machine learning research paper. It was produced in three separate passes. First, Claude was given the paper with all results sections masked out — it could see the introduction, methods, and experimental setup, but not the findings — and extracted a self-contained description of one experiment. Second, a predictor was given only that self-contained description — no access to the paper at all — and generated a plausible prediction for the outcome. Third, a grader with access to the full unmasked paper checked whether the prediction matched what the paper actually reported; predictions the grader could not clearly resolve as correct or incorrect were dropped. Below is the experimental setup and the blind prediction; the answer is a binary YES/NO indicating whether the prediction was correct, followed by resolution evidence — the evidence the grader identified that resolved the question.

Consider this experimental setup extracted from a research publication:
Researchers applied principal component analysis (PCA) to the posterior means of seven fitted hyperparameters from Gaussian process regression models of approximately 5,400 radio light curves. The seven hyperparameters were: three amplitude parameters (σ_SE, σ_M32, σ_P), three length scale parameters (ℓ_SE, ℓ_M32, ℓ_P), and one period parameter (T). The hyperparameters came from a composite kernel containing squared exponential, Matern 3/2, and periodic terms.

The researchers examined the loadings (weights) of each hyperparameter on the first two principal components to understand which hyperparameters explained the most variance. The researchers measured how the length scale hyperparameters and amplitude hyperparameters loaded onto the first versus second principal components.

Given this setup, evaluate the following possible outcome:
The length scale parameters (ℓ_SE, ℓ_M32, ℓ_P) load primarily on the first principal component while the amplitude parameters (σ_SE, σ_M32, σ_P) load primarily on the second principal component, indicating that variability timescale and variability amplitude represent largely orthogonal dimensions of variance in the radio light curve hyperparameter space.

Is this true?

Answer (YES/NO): YES